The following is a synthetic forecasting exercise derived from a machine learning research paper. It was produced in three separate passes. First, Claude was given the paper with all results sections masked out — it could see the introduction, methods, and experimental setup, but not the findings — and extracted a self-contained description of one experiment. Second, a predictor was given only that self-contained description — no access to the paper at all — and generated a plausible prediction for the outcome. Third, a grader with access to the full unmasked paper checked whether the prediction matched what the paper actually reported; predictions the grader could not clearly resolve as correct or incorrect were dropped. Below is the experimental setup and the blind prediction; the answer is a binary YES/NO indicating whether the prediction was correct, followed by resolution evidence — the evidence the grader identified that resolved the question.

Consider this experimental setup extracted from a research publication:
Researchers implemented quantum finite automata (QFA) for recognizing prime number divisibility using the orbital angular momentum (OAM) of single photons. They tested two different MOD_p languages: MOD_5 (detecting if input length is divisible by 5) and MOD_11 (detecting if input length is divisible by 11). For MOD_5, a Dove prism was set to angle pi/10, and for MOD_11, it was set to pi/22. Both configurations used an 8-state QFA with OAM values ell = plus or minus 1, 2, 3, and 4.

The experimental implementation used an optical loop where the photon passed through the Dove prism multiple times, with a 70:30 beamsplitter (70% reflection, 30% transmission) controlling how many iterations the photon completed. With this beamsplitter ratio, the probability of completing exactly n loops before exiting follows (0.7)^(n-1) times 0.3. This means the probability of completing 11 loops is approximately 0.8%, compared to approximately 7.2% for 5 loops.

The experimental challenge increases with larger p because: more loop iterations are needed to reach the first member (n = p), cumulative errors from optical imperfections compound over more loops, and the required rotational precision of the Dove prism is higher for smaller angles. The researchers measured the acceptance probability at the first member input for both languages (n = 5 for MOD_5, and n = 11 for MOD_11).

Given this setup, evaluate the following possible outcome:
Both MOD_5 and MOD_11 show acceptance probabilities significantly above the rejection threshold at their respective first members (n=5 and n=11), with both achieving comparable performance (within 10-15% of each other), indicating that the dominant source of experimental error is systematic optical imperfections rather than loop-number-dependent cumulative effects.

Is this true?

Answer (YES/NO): YES